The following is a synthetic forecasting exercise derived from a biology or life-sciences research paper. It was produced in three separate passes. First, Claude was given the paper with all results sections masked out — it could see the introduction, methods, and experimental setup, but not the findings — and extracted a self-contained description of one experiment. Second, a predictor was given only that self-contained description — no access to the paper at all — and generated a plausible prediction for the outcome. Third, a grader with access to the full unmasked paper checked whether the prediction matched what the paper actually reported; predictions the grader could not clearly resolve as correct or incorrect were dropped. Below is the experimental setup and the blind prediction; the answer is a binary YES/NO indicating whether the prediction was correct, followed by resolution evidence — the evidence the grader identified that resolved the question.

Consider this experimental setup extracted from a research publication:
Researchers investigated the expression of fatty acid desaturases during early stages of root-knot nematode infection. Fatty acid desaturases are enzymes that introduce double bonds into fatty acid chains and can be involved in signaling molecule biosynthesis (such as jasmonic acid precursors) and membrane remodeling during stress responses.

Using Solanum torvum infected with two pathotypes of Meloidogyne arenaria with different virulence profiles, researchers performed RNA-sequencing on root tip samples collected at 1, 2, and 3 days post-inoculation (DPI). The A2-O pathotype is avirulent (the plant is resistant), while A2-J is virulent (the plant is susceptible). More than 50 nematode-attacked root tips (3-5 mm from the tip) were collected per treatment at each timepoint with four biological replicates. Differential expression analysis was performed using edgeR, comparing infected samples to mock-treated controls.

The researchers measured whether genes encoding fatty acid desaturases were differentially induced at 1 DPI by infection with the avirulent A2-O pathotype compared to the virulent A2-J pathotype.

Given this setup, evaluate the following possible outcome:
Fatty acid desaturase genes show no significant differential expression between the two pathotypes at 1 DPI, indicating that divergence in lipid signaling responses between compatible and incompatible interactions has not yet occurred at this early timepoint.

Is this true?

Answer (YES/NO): NO